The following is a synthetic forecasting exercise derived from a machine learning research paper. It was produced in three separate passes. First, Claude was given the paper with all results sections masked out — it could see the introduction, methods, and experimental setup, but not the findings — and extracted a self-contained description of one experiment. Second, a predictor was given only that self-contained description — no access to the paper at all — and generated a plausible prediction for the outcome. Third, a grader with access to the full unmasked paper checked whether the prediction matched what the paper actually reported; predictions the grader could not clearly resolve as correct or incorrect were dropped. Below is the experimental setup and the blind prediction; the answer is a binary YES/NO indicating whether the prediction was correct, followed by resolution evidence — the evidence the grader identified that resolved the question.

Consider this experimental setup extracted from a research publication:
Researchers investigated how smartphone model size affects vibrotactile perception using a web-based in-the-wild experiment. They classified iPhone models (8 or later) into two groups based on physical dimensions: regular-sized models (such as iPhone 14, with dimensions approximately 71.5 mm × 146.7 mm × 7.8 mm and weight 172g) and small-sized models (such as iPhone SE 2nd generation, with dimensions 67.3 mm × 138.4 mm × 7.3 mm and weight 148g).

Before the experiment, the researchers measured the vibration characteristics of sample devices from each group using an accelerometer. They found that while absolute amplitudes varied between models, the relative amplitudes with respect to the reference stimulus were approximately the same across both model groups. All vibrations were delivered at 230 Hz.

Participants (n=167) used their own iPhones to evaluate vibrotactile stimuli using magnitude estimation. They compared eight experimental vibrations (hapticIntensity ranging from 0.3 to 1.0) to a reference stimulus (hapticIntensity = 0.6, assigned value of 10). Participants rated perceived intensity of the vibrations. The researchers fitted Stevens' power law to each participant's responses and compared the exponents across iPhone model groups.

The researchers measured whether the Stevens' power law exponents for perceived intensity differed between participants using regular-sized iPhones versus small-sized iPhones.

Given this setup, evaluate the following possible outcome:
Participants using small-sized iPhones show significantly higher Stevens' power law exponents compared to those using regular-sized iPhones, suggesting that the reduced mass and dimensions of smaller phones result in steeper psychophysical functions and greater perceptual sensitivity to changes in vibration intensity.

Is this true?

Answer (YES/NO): NO